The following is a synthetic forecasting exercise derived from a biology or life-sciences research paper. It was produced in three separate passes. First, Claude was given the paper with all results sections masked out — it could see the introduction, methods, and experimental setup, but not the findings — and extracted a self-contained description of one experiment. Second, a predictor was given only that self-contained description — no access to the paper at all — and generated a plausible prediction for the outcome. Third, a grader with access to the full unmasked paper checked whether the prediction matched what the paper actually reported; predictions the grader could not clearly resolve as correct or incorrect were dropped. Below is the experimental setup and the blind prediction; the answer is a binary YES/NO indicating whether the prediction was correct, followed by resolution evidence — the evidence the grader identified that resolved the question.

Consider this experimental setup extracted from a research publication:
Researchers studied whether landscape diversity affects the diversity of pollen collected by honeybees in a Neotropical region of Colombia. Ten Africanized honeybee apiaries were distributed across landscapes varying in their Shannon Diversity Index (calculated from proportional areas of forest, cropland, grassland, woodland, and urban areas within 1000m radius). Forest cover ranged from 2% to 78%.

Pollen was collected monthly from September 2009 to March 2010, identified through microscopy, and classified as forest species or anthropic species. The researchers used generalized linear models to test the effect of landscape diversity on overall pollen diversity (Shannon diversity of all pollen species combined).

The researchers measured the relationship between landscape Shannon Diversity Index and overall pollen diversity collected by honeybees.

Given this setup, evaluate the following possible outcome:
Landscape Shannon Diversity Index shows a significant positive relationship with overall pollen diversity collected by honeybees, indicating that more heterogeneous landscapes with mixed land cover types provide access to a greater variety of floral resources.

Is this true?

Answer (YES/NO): YES